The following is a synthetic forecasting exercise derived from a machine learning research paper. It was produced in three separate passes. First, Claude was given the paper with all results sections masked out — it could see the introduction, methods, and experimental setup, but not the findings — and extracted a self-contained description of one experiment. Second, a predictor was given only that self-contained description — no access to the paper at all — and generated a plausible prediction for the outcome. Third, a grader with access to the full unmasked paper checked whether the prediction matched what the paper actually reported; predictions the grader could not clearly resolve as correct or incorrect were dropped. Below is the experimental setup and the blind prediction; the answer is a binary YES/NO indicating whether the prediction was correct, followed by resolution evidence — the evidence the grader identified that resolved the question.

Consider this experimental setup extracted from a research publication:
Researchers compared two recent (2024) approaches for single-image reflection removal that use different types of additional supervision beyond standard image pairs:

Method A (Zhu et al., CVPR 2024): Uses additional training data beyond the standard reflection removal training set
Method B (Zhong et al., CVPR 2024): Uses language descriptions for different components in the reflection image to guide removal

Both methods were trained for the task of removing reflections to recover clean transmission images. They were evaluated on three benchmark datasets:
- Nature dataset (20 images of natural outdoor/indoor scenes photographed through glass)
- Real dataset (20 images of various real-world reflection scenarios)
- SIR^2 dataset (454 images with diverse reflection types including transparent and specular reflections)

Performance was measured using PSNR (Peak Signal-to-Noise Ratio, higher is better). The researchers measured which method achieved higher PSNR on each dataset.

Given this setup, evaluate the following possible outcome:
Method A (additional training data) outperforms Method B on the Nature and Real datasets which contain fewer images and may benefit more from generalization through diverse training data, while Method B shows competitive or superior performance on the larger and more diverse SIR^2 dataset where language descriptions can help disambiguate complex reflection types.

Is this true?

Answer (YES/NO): NO